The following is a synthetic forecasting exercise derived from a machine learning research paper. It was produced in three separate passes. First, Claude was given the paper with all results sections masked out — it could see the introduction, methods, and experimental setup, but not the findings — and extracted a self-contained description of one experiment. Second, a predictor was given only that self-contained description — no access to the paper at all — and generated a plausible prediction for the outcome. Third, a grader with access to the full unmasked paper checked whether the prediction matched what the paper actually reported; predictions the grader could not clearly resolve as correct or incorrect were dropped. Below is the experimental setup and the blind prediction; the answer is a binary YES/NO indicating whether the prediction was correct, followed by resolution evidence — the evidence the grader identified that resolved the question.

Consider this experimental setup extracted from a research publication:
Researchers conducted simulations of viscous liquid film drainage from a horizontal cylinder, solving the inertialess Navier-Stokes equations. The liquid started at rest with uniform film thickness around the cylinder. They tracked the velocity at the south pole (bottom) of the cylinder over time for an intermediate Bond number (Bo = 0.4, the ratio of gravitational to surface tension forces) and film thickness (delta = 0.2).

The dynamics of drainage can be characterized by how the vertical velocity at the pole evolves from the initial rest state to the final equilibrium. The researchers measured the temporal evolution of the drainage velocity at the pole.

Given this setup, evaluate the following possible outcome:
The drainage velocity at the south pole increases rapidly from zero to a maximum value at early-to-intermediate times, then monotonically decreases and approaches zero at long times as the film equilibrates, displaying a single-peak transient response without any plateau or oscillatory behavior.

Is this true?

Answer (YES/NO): YES